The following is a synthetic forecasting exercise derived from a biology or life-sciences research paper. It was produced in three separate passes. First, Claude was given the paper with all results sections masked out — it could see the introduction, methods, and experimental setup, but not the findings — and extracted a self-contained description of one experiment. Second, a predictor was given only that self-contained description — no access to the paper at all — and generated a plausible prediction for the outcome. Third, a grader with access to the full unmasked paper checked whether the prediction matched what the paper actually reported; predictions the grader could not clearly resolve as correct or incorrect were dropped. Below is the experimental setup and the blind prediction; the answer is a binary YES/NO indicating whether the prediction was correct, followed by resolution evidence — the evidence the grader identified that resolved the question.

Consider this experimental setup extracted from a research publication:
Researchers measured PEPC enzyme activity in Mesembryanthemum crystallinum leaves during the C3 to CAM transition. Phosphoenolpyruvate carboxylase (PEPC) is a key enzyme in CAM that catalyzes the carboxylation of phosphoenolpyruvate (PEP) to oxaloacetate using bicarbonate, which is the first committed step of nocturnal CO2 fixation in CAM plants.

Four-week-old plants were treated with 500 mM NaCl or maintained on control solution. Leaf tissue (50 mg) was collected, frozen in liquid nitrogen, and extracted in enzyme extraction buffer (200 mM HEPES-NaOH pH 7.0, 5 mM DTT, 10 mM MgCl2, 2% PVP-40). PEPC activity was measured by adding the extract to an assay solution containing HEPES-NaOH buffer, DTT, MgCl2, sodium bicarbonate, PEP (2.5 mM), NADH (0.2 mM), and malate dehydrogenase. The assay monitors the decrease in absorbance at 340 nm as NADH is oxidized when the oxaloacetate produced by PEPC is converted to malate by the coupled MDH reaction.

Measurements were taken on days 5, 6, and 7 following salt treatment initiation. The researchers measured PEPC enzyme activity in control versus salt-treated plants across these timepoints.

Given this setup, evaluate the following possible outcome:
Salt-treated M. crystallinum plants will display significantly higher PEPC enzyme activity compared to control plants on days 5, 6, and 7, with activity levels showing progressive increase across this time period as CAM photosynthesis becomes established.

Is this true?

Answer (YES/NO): NO